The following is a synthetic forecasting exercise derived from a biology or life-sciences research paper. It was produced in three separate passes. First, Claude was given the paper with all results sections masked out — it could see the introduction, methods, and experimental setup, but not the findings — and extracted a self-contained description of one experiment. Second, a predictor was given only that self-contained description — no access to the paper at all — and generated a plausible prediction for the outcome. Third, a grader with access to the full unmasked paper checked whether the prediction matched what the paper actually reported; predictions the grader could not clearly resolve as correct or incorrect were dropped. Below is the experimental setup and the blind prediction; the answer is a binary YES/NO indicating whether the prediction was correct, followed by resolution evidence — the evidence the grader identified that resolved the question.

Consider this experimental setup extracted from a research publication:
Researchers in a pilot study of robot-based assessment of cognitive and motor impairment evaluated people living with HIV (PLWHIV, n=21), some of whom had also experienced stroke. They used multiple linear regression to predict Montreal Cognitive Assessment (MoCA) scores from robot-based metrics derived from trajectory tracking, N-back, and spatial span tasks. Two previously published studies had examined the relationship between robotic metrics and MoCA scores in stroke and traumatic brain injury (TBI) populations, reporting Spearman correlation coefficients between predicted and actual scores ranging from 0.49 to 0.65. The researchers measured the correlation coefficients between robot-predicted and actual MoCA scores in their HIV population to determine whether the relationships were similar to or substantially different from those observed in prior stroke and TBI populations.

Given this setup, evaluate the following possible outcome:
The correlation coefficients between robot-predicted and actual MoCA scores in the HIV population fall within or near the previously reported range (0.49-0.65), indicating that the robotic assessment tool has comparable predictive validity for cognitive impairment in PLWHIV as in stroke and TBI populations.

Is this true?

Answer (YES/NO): YES